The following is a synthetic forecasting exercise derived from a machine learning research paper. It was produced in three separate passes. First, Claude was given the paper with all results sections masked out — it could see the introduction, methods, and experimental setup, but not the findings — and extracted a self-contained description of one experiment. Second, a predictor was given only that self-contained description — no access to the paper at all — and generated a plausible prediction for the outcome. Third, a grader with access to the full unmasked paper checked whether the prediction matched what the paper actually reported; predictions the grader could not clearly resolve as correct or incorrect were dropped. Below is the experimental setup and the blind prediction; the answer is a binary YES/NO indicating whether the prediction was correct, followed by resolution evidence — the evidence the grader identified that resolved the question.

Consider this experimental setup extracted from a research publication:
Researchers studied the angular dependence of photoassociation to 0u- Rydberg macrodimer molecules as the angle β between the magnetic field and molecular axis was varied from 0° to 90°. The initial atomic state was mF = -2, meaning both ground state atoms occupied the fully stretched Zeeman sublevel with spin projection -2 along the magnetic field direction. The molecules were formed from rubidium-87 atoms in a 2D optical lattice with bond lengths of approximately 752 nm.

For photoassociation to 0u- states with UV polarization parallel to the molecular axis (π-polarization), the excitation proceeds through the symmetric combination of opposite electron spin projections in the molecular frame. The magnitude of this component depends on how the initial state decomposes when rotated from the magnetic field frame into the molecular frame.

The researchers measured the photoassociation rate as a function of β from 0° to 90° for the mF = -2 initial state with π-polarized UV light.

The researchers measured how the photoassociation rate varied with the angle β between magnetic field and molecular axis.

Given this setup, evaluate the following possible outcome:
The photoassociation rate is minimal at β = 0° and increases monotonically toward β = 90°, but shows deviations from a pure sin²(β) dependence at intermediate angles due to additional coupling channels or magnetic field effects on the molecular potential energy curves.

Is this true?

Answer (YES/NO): NO